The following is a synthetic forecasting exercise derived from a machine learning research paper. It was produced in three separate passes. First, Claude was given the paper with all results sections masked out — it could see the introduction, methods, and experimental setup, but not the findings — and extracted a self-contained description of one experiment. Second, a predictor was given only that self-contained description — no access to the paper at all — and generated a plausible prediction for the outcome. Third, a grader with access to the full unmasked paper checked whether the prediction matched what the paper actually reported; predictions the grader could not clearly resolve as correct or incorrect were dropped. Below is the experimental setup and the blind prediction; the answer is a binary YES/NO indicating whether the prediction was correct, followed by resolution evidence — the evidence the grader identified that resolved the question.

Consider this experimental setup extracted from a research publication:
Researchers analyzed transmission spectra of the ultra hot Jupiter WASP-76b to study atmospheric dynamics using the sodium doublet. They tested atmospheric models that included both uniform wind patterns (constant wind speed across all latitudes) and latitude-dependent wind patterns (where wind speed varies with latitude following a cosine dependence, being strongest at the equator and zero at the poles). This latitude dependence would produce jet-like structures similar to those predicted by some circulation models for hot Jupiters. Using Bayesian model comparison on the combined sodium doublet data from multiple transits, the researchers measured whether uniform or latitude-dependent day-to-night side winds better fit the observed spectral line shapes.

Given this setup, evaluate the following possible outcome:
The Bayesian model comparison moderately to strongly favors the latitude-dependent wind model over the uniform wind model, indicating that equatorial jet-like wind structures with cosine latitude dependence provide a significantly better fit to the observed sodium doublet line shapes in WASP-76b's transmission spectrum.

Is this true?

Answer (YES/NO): NO